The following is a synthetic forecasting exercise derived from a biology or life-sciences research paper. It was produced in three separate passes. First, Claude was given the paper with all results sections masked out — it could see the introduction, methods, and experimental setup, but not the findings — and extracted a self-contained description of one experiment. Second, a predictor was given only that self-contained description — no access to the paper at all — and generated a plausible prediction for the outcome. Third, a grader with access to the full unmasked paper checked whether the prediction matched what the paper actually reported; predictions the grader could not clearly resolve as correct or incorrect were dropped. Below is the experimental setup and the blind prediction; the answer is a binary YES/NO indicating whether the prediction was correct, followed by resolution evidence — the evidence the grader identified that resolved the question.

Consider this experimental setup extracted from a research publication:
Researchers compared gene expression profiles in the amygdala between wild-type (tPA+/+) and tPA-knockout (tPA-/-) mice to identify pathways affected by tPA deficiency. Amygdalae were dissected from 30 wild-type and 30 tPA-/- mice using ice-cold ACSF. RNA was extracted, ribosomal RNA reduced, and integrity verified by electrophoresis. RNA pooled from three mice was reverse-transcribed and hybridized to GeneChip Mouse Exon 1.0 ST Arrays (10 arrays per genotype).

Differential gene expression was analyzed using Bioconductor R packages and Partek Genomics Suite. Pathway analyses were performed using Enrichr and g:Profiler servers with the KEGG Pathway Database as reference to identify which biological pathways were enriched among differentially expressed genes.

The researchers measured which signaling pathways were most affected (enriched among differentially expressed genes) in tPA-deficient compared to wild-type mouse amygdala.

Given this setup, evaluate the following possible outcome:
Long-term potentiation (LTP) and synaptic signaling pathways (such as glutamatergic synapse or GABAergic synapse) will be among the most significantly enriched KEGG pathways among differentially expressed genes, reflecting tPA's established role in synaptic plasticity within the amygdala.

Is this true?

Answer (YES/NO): NO